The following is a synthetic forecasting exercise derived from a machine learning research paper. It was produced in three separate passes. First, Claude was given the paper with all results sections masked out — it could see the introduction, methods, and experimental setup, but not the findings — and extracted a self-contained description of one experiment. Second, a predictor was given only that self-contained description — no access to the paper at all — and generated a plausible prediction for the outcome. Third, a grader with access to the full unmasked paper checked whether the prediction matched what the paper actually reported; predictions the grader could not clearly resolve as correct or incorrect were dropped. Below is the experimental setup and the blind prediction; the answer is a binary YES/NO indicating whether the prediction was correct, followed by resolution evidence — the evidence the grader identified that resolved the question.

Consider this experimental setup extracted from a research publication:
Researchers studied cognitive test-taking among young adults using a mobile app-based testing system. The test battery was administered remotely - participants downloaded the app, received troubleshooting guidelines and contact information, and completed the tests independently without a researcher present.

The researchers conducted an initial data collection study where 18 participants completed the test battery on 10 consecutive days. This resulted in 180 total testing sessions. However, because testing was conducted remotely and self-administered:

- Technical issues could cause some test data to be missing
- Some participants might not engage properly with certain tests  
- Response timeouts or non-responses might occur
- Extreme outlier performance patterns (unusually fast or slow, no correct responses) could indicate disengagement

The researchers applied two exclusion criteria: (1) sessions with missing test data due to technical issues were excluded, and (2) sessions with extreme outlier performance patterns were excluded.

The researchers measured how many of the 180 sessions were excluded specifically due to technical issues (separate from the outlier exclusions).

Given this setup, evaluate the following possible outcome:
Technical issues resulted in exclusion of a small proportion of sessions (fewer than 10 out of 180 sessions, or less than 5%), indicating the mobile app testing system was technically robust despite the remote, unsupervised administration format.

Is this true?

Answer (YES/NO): NO